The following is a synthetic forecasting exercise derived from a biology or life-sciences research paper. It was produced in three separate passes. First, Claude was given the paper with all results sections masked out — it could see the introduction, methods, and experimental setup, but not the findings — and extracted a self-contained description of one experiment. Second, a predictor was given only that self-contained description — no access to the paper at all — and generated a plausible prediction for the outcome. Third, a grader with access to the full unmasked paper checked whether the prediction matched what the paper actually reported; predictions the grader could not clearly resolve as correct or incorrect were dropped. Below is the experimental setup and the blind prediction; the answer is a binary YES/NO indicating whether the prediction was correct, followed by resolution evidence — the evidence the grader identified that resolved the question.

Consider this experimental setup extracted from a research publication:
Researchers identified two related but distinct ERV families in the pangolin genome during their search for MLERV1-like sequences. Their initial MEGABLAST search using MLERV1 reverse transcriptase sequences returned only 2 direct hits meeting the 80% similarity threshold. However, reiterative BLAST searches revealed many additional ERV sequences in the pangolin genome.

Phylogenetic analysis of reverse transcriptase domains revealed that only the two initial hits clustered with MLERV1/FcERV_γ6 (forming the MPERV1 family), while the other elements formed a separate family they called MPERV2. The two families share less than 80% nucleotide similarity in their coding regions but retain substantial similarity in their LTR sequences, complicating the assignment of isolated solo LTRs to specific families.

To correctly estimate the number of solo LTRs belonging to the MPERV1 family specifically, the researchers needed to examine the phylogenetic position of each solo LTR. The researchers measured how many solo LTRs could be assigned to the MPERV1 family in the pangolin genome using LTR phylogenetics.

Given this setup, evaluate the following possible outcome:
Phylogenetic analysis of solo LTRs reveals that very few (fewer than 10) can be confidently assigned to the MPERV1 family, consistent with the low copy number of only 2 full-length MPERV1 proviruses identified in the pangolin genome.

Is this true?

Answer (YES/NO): NO